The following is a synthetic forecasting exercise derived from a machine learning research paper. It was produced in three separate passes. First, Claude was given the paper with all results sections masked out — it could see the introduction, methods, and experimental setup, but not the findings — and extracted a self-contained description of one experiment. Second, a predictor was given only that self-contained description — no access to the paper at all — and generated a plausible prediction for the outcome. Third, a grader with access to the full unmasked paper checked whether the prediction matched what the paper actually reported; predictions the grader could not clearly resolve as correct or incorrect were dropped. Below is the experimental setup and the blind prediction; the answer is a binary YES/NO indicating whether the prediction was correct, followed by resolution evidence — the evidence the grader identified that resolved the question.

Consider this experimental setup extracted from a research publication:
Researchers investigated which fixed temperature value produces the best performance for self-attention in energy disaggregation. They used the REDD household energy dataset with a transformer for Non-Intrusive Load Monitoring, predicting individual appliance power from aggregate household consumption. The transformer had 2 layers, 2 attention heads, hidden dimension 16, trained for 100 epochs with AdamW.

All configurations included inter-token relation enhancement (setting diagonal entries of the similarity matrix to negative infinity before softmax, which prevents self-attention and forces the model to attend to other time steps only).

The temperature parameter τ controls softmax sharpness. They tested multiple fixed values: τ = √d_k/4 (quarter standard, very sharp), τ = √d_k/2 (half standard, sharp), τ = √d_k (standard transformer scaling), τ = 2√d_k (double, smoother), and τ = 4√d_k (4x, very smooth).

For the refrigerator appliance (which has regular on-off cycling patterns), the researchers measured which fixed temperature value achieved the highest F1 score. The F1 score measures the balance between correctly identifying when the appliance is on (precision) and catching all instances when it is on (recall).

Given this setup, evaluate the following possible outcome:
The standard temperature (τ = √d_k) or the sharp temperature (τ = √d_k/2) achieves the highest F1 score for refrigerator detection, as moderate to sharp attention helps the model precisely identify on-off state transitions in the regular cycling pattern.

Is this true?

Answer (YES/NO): YES